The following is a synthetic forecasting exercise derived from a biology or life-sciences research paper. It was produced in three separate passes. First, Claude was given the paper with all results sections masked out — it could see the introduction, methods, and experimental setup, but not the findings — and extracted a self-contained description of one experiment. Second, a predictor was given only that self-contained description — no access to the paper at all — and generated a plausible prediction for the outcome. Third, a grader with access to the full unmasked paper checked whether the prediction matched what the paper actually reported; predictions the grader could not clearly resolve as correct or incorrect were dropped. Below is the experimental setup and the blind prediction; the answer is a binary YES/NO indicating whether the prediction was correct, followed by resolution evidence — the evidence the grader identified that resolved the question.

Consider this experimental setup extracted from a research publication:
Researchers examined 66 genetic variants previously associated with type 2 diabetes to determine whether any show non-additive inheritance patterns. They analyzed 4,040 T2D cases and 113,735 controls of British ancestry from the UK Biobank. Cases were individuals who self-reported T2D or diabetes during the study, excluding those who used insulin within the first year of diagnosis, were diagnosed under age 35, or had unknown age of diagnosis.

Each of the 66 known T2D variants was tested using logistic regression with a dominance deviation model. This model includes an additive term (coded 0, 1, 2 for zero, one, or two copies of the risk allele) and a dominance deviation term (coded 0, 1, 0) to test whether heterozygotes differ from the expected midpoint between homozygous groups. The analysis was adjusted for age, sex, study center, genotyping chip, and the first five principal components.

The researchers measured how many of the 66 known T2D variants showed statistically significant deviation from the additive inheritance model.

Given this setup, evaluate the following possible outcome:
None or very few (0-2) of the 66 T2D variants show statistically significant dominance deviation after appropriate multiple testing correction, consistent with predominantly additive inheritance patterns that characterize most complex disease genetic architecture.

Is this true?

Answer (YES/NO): YES